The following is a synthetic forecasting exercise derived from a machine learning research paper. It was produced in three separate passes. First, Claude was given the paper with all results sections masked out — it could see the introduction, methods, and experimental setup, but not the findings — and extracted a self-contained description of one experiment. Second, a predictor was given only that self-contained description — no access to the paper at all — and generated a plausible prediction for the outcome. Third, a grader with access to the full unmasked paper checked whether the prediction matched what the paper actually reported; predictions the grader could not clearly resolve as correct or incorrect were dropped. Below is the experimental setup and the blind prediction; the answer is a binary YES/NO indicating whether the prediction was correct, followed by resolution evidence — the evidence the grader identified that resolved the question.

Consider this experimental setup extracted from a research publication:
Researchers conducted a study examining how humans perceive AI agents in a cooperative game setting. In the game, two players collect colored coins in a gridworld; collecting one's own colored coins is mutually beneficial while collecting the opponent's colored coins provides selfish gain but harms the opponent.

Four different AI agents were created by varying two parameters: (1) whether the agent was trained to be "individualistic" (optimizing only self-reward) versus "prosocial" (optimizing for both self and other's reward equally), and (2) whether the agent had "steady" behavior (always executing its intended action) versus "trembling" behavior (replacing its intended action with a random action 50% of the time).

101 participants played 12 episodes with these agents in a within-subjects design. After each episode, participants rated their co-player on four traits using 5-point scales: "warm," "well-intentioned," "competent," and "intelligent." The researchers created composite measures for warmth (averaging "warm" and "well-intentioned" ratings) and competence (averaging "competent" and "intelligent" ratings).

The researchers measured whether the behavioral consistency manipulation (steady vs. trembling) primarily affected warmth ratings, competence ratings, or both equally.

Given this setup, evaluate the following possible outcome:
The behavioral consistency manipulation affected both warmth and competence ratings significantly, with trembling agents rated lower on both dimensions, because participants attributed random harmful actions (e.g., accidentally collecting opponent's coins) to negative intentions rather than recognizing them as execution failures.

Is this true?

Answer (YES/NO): NO